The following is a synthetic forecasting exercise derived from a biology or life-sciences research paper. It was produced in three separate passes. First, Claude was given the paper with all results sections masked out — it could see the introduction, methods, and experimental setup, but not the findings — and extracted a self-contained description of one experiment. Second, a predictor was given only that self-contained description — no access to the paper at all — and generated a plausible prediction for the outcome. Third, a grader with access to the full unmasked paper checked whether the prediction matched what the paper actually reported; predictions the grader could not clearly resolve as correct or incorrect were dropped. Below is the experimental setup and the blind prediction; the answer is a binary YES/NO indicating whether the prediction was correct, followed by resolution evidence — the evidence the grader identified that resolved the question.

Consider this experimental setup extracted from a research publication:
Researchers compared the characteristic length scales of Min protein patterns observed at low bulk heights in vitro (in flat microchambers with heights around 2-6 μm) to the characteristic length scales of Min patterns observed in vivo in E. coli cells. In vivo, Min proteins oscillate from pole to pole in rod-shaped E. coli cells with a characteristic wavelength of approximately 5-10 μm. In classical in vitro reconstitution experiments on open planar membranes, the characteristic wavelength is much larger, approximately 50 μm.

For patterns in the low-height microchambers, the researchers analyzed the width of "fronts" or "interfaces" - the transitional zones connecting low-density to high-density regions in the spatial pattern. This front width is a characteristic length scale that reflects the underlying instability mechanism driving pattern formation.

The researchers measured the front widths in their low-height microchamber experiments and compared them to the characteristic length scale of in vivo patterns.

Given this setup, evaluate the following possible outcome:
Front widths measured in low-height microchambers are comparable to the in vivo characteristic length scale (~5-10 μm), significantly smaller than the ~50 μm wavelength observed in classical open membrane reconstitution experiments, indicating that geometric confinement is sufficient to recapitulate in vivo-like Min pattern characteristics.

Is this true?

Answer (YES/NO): YES